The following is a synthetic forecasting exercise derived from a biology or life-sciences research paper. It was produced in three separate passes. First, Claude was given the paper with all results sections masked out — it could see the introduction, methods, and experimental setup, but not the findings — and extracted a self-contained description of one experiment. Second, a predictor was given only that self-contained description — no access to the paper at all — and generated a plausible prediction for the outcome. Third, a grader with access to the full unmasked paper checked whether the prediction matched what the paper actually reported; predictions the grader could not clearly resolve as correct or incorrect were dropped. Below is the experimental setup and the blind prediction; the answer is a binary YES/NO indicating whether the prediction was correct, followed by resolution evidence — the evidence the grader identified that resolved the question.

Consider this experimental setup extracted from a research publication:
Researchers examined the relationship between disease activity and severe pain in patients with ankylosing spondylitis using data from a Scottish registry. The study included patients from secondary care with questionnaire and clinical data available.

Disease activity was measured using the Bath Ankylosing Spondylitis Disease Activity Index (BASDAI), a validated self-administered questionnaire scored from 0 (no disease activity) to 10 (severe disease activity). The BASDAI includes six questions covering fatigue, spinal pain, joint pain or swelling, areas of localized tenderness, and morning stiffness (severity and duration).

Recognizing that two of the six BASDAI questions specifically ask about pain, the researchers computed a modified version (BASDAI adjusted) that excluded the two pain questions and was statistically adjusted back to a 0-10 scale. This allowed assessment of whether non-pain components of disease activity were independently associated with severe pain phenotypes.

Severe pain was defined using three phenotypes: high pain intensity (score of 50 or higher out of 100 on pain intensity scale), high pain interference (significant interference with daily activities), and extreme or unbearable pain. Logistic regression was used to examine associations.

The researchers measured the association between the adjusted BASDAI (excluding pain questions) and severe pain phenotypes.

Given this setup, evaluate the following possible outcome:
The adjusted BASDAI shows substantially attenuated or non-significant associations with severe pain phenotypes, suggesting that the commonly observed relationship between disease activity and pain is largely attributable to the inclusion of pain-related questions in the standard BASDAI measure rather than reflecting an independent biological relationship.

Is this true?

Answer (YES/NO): NO